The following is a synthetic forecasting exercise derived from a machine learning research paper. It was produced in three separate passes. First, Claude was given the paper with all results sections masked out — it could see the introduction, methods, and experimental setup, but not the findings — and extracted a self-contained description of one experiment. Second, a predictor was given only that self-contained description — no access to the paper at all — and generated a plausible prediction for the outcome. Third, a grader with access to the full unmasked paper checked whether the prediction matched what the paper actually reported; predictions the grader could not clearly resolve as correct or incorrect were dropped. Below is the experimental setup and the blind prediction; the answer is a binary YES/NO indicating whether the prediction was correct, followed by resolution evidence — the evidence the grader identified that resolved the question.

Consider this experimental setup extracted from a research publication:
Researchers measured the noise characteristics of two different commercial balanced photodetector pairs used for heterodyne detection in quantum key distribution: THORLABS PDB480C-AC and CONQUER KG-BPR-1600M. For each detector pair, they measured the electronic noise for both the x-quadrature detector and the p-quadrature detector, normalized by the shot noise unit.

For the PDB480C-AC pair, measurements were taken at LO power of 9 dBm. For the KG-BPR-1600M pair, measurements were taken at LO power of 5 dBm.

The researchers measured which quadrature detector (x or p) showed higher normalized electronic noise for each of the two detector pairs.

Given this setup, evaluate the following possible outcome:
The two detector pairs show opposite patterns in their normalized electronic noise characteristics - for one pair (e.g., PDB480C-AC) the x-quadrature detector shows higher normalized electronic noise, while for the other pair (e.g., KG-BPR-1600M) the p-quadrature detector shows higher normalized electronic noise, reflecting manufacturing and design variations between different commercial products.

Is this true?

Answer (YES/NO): YES